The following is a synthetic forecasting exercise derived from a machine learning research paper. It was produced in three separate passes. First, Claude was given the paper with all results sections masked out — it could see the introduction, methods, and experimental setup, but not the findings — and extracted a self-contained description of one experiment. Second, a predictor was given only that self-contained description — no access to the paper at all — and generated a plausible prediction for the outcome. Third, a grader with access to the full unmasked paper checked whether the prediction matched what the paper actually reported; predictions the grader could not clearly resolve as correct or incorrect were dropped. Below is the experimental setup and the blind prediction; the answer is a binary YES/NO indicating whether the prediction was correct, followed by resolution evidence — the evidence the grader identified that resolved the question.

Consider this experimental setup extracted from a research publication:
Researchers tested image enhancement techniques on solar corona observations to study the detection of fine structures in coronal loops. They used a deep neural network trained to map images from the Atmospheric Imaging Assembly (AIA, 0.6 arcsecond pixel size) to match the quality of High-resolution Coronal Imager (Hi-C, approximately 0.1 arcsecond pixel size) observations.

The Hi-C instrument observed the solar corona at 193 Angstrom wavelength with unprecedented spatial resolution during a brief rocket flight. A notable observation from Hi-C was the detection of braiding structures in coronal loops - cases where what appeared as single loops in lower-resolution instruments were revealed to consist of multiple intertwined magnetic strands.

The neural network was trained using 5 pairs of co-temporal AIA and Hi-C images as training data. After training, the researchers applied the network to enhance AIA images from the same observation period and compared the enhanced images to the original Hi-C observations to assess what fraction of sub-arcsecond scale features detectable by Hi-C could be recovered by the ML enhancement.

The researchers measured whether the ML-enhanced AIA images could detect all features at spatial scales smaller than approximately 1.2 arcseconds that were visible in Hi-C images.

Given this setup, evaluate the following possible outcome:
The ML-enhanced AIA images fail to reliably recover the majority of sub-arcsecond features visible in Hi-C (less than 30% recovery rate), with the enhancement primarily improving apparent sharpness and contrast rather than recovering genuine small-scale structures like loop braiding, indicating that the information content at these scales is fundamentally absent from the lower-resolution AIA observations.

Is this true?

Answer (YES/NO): NO